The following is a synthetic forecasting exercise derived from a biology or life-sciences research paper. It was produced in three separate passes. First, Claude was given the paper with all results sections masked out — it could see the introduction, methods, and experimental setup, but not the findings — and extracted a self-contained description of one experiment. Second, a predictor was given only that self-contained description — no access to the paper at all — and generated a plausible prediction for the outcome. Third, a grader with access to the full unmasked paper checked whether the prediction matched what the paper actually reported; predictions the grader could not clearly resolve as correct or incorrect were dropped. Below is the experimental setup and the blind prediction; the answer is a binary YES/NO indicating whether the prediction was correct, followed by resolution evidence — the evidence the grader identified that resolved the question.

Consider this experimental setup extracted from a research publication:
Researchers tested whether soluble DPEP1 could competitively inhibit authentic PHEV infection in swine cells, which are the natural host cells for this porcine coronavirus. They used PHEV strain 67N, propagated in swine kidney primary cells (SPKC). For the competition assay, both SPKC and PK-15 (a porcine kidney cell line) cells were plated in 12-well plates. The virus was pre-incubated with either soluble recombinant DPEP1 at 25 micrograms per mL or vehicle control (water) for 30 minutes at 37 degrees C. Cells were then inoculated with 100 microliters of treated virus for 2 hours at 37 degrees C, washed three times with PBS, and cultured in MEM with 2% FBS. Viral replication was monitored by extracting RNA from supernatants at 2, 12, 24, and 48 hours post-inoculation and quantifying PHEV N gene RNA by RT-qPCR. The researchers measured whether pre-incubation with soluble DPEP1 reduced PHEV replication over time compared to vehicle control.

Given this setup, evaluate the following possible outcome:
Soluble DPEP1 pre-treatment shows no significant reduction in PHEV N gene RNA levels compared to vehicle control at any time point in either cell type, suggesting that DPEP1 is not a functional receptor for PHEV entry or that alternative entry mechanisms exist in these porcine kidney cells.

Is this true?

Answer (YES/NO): NO